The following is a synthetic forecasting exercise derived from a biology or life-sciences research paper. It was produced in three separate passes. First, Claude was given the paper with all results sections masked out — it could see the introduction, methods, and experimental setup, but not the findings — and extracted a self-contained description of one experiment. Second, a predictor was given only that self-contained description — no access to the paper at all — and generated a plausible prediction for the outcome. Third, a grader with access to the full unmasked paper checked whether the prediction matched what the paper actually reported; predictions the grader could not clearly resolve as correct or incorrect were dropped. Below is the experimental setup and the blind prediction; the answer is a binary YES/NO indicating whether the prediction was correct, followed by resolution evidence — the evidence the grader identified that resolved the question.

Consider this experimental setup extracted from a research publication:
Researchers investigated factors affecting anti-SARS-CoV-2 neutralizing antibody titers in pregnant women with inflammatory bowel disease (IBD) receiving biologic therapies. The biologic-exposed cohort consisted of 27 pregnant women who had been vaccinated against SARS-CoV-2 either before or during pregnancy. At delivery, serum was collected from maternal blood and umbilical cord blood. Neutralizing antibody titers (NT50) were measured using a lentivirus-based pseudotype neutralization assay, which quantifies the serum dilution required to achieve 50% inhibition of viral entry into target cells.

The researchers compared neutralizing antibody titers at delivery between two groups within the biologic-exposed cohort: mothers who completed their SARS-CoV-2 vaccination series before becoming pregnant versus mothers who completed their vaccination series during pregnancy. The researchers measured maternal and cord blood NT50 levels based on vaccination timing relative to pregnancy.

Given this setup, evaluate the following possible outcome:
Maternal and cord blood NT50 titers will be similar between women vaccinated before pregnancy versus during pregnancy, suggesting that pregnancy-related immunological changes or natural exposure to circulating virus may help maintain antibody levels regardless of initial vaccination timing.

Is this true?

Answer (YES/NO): NO